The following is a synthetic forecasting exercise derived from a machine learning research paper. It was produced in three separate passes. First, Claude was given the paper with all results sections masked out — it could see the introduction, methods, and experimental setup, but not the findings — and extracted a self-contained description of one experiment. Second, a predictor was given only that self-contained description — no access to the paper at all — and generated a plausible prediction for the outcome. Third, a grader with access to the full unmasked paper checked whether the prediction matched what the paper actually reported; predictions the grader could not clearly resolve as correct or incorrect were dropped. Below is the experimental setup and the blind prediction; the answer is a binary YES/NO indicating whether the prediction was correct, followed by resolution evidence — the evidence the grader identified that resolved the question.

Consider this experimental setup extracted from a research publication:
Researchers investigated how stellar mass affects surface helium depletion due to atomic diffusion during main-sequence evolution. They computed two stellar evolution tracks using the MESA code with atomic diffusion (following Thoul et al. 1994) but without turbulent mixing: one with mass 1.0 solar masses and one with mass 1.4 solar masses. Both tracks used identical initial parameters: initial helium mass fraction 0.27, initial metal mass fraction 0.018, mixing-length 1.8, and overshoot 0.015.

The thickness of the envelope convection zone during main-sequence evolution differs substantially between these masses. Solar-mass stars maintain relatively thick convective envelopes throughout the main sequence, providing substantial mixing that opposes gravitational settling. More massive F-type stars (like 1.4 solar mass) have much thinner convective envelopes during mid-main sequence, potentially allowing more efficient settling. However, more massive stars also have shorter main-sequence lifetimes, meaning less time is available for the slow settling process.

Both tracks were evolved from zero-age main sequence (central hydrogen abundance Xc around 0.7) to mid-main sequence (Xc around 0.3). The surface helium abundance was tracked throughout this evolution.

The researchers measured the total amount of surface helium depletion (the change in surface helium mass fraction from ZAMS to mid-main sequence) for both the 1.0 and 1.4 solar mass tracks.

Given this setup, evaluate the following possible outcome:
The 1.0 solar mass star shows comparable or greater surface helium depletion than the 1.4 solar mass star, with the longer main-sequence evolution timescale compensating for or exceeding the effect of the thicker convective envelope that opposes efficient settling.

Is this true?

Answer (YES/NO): NO